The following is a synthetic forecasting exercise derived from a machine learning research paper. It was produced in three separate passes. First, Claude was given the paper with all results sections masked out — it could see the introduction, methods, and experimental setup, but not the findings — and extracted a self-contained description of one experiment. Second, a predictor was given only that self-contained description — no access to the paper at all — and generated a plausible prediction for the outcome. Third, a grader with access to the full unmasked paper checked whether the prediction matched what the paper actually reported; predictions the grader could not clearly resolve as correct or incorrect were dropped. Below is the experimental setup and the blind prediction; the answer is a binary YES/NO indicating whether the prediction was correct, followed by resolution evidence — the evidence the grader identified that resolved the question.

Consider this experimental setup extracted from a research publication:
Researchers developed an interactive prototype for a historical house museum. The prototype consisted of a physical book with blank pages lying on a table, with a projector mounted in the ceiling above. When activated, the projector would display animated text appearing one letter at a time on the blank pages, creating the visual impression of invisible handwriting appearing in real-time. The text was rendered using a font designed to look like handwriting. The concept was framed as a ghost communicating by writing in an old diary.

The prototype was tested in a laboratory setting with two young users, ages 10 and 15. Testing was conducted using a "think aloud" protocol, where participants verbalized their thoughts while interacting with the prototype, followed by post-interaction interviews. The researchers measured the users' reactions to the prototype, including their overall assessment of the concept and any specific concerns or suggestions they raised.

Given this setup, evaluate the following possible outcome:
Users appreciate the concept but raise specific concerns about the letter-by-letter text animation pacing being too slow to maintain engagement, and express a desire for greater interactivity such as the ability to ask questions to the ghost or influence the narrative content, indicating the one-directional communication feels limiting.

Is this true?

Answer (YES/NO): NO